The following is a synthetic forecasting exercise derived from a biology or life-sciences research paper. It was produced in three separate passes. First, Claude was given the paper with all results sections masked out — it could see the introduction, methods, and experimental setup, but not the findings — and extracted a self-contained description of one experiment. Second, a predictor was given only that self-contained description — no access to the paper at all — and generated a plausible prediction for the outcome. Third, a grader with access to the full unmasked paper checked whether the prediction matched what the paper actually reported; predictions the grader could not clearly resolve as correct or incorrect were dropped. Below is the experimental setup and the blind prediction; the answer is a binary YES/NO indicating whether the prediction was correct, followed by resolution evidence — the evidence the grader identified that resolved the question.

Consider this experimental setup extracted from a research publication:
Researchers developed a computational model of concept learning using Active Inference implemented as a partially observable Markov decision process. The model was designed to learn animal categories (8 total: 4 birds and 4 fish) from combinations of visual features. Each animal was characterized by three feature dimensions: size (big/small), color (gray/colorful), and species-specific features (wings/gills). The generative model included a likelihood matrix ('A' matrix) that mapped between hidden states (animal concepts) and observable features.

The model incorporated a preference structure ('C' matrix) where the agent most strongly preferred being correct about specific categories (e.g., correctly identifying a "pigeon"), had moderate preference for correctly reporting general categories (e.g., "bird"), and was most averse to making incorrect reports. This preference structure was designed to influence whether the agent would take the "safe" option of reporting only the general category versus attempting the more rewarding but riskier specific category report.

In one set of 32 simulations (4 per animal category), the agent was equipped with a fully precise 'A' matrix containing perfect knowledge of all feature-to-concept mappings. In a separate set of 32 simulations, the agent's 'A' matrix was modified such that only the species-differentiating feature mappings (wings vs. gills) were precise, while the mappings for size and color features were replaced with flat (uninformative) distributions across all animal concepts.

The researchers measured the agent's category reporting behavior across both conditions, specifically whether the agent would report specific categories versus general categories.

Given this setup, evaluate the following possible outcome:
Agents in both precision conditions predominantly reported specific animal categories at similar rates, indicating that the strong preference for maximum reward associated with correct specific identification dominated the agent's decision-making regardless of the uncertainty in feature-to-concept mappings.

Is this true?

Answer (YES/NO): NO